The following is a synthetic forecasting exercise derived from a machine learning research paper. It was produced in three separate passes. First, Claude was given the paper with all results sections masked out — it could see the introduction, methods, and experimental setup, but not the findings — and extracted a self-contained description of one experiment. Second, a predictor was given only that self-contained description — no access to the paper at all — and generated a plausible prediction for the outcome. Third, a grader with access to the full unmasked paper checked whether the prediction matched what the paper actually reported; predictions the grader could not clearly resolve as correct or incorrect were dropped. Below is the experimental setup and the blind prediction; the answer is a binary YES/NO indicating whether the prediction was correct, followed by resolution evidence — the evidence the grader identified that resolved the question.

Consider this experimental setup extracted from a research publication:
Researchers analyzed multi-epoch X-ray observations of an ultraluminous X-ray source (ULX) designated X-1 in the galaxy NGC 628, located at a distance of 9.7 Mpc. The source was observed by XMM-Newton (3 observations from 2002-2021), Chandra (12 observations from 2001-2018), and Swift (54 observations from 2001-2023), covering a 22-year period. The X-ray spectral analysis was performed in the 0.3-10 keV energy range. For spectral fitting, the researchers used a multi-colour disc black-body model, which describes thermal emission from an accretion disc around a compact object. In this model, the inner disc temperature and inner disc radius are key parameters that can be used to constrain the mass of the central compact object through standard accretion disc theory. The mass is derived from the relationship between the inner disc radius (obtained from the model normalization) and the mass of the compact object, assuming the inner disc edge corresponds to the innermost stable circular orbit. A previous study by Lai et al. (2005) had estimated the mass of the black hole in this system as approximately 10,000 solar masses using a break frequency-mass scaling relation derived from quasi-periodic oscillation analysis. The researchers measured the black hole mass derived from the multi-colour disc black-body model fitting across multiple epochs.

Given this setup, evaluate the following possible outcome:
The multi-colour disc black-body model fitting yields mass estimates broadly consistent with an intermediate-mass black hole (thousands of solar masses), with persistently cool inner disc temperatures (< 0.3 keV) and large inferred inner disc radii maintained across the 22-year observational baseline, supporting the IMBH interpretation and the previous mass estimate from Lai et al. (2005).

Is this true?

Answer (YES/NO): NO